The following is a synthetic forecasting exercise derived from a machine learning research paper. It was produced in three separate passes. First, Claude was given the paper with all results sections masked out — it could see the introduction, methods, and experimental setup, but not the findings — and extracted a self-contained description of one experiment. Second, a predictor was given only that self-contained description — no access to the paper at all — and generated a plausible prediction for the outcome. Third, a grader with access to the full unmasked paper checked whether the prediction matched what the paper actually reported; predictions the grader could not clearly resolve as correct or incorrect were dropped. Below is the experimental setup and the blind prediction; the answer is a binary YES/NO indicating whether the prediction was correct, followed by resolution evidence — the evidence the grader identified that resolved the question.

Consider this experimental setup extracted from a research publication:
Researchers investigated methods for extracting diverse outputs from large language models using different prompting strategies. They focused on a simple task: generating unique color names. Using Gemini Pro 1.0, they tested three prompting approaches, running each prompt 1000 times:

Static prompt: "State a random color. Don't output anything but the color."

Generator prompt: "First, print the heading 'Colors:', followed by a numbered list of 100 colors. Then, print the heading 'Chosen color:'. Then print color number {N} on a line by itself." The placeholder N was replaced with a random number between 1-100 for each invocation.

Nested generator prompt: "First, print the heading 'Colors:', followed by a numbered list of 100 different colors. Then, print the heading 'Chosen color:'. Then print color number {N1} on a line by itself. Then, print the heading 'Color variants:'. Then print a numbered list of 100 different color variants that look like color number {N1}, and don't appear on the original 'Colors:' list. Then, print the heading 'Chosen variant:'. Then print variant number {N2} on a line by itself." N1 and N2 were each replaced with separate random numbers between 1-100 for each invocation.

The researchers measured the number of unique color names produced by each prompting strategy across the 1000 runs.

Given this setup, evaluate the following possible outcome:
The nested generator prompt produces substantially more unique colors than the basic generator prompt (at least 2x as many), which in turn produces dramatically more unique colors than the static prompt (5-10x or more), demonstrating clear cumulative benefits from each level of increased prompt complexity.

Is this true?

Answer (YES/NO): YES